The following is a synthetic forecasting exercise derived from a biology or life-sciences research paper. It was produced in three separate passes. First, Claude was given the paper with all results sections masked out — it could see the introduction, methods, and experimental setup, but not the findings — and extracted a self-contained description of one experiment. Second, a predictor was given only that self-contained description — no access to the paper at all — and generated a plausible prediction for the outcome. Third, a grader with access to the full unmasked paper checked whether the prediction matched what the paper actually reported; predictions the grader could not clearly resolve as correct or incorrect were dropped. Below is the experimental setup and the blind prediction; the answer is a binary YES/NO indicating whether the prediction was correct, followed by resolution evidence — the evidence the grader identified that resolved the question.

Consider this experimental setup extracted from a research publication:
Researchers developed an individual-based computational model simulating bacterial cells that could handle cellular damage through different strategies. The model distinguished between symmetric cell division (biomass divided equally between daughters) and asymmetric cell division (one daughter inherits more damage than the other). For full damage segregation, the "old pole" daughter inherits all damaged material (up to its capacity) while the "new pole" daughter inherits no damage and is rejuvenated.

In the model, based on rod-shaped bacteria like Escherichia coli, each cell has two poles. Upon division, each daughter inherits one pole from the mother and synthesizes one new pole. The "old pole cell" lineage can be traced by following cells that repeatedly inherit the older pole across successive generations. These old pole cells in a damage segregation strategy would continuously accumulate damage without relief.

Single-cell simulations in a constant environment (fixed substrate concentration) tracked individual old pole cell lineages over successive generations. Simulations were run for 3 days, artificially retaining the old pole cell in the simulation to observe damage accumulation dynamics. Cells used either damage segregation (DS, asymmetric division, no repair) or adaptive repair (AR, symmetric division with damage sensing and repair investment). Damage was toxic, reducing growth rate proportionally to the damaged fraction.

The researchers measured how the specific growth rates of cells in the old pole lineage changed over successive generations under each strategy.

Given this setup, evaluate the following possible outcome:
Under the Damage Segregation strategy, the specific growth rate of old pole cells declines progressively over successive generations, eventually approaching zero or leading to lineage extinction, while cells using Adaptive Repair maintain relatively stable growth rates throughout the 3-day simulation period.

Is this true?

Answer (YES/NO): NO